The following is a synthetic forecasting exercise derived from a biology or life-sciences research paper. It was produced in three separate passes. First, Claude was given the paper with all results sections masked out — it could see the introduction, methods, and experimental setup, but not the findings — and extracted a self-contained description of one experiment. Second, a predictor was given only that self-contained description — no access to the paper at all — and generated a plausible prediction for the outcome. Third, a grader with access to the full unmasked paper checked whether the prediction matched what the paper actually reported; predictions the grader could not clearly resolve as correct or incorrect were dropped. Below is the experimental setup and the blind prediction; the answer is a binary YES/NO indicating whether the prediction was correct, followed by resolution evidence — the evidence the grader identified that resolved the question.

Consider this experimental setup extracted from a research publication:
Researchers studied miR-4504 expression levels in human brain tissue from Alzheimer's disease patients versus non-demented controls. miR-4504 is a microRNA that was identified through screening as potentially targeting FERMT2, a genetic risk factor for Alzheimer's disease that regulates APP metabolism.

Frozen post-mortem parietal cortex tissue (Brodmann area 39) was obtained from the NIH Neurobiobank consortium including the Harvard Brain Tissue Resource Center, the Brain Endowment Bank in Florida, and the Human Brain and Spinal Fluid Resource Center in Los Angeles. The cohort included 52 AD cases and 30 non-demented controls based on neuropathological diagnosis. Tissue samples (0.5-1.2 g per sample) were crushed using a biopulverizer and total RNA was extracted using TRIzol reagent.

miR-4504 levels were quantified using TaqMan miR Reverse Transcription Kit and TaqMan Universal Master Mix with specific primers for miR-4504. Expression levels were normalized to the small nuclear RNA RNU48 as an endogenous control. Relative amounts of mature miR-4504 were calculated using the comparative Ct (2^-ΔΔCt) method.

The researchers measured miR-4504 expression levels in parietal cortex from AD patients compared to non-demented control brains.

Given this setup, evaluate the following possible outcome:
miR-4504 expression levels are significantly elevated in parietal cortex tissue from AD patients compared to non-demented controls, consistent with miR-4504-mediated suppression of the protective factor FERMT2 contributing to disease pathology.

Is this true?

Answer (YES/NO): YES